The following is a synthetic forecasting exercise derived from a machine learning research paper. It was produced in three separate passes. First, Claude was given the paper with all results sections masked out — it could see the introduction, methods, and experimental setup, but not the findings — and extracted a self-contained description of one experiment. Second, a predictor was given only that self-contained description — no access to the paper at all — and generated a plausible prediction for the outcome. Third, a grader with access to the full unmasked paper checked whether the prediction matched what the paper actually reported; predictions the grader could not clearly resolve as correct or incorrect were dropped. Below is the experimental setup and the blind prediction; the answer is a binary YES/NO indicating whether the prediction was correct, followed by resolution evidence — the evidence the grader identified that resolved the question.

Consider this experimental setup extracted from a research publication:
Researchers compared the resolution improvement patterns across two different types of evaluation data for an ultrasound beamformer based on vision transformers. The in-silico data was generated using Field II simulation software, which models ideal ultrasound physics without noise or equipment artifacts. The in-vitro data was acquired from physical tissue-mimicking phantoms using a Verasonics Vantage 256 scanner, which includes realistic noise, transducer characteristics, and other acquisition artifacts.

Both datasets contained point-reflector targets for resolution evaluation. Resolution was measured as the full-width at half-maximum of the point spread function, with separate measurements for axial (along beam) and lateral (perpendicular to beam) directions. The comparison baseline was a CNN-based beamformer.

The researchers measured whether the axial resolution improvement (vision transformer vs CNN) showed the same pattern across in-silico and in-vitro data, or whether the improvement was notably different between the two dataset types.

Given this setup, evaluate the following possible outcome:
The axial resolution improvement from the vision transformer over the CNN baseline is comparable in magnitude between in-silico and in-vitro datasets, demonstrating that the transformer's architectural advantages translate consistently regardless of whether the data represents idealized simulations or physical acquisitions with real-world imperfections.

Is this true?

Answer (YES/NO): NO